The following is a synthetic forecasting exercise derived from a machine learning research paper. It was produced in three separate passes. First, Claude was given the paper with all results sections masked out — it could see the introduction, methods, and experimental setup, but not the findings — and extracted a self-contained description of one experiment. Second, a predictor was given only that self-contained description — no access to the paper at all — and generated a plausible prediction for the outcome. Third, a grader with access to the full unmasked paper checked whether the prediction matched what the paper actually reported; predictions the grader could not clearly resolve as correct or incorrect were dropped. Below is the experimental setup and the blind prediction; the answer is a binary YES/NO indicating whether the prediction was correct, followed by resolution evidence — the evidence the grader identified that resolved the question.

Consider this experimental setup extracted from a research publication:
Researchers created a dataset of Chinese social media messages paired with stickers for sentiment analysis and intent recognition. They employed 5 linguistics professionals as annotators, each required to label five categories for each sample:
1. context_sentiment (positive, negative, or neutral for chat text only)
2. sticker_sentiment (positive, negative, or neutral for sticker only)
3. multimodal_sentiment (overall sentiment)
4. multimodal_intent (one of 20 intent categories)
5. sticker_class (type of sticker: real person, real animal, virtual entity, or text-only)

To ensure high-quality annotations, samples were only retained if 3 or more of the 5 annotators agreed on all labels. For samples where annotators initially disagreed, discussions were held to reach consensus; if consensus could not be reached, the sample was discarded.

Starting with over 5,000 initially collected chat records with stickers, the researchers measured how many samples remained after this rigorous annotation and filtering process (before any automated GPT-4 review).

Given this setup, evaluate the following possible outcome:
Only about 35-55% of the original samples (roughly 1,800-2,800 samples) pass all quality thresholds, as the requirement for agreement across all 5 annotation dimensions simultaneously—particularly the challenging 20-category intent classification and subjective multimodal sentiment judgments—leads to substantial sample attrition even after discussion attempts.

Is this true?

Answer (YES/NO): NO